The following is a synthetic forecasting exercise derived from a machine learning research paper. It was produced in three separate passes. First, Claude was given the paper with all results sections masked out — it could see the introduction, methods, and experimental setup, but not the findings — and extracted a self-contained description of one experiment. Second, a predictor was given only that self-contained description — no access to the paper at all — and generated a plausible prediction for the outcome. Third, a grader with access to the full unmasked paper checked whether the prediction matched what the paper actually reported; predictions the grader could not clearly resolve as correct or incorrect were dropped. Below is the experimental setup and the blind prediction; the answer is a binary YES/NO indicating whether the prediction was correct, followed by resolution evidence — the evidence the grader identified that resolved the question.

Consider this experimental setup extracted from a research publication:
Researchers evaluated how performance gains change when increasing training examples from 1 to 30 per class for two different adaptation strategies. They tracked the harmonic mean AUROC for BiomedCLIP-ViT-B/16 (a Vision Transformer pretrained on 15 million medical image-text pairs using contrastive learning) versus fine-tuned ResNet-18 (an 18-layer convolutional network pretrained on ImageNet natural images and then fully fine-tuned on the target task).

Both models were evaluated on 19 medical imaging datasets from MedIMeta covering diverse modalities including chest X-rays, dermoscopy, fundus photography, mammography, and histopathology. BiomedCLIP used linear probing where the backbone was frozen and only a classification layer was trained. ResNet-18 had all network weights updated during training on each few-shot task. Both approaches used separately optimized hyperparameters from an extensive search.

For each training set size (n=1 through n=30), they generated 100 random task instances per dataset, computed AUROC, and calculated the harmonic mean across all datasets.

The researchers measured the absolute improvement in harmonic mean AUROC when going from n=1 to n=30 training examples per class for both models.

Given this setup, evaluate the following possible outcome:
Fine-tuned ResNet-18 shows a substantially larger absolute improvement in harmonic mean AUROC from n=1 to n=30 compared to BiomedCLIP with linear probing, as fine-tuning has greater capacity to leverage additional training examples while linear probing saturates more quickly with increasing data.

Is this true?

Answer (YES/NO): YES